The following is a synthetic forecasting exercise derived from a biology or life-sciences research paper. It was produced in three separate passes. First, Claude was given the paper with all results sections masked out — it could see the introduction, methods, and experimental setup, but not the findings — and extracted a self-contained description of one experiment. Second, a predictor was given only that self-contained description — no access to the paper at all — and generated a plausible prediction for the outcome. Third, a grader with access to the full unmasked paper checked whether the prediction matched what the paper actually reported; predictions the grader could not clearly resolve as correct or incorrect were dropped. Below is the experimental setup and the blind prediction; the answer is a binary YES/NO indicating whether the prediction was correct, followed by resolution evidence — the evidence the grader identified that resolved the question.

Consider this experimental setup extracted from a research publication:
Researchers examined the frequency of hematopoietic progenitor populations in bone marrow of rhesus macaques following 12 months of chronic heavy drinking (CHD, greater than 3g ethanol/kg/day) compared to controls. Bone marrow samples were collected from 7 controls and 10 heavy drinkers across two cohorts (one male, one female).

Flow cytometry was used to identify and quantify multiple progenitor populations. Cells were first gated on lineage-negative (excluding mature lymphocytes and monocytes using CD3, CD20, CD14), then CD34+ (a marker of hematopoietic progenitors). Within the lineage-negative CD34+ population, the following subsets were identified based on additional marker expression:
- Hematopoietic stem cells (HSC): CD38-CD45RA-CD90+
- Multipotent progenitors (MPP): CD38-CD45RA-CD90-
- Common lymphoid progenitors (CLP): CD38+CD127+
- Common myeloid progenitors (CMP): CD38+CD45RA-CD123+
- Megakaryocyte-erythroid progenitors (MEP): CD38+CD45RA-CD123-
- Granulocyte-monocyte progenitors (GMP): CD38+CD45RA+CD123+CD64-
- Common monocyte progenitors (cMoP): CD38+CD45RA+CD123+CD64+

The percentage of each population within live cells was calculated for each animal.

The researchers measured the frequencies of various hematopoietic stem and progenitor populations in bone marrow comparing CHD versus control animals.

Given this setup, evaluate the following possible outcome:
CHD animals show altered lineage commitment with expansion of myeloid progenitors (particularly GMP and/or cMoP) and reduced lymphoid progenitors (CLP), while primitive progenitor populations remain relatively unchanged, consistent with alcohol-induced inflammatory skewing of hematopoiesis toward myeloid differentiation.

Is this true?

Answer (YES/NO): NO